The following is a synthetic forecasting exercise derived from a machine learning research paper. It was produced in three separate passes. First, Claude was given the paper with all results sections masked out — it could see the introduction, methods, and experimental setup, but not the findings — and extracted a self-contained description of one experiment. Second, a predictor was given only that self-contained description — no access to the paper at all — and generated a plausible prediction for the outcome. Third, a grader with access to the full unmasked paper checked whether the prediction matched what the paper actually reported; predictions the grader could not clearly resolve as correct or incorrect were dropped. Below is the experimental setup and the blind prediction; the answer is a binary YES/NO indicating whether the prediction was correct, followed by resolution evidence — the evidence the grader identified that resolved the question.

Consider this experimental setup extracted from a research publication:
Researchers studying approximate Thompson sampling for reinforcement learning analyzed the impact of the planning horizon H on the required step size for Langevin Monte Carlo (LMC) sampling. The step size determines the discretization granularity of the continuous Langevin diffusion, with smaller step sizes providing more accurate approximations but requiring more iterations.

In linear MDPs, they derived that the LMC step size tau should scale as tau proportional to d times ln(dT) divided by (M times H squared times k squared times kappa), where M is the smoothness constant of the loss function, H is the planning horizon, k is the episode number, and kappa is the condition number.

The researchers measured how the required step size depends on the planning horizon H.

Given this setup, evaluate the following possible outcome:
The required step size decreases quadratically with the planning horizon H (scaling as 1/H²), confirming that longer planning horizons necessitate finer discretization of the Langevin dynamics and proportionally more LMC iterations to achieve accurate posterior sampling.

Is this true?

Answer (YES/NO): YES